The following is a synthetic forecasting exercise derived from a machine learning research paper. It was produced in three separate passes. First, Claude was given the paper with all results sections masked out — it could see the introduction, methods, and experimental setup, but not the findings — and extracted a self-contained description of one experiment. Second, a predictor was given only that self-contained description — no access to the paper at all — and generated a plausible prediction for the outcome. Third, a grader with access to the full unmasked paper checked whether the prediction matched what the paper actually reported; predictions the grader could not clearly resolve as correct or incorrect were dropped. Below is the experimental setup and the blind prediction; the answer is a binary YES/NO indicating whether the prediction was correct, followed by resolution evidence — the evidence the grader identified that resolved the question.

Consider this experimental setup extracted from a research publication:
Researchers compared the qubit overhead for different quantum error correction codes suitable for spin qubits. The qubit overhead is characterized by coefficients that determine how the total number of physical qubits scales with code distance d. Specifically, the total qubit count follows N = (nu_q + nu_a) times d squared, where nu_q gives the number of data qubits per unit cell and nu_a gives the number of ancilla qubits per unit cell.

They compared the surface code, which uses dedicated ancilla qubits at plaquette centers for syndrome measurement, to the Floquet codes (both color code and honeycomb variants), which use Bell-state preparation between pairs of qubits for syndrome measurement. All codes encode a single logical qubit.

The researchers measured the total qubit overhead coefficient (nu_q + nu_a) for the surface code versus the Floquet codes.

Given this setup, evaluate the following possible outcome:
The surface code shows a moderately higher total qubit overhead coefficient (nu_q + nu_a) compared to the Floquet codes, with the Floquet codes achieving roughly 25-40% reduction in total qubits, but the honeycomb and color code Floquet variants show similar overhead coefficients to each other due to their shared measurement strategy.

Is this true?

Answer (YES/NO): NO